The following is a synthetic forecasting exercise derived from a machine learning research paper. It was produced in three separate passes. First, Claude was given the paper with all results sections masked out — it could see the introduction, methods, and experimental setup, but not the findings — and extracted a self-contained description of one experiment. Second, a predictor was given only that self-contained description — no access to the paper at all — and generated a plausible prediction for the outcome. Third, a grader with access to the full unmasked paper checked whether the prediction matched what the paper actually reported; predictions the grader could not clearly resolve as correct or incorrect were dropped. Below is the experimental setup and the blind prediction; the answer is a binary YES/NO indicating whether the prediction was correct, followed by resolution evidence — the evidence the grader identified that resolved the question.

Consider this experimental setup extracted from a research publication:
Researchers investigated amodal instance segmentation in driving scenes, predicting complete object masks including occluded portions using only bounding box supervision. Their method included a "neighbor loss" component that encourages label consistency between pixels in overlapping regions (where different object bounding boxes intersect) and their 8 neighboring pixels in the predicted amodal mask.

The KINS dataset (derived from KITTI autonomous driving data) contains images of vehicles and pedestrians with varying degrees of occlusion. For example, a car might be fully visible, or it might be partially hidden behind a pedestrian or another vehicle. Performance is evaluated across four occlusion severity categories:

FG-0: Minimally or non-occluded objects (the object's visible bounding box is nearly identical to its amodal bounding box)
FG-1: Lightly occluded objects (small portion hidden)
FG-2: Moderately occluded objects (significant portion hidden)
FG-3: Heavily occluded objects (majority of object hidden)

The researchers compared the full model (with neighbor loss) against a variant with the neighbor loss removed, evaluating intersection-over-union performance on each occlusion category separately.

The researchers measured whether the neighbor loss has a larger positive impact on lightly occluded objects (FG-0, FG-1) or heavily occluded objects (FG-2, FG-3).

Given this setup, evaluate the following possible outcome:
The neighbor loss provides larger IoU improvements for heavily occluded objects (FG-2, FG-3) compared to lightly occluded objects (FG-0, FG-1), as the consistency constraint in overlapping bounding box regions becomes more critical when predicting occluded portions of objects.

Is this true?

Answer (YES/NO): YES